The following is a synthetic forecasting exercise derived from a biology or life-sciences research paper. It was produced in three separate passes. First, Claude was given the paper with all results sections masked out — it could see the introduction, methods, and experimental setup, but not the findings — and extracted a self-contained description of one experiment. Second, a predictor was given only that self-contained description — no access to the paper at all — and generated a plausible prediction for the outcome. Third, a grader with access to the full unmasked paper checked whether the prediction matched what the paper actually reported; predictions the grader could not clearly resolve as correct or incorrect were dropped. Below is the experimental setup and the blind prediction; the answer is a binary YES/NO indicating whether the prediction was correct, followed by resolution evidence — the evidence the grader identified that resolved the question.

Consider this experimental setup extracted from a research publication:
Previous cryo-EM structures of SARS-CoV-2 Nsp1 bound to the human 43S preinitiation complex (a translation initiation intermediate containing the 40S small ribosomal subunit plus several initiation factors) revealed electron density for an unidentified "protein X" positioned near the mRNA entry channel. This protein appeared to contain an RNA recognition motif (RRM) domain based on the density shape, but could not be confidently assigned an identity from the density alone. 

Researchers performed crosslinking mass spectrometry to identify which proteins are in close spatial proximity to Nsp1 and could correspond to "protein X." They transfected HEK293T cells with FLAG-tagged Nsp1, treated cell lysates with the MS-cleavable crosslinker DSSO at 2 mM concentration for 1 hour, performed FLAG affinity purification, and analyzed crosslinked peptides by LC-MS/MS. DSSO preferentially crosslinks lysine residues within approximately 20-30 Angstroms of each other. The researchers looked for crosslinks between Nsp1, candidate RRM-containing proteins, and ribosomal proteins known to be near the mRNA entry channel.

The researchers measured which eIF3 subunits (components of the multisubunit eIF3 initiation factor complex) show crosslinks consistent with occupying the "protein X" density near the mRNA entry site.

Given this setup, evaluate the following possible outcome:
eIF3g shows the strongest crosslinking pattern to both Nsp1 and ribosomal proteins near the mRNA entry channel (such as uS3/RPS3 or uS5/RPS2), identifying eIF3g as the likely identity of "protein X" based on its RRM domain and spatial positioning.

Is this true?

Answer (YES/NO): YES